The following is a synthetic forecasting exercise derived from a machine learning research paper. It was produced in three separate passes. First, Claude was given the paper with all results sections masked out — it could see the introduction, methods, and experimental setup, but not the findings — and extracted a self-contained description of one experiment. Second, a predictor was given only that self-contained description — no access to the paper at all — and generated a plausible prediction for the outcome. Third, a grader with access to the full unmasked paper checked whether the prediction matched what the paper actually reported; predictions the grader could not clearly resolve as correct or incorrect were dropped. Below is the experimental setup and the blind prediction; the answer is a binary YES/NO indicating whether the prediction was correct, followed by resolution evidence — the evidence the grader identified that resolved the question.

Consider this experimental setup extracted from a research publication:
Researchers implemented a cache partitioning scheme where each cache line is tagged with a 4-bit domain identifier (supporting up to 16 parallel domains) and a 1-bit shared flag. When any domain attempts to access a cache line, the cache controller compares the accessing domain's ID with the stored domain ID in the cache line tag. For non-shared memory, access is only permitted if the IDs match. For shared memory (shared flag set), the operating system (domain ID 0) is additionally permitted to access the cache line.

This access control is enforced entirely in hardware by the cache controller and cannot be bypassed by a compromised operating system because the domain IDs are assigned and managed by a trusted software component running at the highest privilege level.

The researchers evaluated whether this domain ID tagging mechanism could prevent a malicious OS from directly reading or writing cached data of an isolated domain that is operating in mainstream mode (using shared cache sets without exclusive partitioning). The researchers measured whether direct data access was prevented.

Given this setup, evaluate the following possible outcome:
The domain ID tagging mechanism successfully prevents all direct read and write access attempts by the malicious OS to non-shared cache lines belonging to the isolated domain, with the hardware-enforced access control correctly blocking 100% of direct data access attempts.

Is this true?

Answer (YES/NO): YES